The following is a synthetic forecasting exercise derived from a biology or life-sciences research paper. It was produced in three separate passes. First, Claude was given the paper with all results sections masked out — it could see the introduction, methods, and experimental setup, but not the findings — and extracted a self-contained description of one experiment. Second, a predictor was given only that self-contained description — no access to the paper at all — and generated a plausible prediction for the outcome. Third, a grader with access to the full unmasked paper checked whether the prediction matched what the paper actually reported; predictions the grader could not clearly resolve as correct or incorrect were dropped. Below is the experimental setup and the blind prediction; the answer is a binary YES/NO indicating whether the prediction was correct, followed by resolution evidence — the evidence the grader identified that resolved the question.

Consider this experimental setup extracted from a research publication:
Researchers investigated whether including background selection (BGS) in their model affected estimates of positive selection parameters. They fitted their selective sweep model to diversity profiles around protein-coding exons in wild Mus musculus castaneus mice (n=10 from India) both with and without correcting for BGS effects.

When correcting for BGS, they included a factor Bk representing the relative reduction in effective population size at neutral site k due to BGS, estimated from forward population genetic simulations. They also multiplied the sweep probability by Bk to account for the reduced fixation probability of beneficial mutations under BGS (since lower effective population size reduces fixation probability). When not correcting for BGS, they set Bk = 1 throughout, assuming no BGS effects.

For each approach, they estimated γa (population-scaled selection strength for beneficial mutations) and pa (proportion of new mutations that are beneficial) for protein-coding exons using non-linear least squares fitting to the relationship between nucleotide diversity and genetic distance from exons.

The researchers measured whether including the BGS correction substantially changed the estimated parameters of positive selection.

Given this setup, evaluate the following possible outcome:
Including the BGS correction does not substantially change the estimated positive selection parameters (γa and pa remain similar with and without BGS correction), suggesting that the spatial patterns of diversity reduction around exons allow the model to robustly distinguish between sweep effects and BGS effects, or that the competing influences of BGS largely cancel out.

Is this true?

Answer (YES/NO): NO